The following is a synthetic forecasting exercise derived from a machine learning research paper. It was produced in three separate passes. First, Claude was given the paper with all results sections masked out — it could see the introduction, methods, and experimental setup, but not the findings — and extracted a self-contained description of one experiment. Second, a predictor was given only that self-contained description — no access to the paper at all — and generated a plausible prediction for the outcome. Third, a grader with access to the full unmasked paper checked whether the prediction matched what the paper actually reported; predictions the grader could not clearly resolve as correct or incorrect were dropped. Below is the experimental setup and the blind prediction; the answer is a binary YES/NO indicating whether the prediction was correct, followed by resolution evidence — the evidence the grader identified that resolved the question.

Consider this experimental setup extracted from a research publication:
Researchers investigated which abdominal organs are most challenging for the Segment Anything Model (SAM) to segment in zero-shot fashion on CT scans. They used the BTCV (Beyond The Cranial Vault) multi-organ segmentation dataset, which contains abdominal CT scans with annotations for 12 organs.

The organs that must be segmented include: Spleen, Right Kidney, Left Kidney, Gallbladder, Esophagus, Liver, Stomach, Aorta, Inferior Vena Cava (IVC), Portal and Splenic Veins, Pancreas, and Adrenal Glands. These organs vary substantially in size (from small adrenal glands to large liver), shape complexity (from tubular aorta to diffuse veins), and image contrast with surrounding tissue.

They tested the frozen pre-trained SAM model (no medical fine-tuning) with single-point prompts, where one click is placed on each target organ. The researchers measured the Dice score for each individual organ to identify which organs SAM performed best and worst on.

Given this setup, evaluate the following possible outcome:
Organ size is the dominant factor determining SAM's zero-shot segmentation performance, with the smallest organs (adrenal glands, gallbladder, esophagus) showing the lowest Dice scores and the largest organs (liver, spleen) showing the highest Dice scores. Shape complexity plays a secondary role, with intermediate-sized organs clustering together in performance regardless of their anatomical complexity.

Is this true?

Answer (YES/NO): NO